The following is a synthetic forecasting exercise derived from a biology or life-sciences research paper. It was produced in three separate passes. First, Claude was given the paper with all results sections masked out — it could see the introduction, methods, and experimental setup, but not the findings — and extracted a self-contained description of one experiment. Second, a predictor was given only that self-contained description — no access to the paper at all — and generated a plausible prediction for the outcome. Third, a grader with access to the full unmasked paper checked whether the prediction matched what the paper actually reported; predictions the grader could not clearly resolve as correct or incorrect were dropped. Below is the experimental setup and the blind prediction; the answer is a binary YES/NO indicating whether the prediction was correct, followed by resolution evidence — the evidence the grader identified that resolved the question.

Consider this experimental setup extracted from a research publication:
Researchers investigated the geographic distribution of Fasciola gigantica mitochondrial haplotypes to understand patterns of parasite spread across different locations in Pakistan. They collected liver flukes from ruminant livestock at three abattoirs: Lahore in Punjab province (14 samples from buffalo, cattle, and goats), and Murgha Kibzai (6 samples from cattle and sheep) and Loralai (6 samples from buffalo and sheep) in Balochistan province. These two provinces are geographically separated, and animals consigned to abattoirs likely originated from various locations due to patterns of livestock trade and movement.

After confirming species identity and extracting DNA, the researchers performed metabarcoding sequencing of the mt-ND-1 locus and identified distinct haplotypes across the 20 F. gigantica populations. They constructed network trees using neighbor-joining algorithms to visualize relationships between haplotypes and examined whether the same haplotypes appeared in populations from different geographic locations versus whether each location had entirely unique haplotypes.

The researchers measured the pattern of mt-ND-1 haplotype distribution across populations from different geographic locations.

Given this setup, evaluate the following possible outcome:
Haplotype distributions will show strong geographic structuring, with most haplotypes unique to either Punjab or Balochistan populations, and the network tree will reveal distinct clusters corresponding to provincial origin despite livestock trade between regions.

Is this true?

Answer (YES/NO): NO